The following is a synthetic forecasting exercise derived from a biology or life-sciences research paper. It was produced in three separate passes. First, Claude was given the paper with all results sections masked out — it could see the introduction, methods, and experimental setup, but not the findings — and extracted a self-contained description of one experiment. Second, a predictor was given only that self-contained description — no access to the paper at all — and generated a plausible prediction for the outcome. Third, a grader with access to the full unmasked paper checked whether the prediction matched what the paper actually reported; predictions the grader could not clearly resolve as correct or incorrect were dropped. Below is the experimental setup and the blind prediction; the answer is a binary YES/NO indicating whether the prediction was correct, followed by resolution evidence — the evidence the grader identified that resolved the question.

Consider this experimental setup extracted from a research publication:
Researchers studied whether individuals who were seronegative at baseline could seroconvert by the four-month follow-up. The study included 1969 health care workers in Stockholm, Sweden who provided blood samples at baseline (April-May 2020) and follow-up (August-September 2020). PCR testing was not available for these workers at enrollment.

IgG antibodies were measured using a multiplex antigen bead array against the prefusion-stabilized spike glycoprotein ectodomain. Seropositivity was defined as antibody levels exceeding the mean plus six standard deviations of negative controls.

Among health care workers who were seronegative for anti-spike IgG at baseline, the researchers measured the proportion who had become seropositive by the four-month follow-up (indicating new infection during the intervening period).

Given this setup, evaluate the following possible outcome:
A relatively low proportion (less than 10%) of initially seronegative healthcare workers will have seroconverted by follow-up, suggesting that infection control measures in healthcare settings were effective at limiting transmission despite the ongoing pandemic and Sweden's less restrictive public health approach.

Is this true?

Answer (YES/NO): YES